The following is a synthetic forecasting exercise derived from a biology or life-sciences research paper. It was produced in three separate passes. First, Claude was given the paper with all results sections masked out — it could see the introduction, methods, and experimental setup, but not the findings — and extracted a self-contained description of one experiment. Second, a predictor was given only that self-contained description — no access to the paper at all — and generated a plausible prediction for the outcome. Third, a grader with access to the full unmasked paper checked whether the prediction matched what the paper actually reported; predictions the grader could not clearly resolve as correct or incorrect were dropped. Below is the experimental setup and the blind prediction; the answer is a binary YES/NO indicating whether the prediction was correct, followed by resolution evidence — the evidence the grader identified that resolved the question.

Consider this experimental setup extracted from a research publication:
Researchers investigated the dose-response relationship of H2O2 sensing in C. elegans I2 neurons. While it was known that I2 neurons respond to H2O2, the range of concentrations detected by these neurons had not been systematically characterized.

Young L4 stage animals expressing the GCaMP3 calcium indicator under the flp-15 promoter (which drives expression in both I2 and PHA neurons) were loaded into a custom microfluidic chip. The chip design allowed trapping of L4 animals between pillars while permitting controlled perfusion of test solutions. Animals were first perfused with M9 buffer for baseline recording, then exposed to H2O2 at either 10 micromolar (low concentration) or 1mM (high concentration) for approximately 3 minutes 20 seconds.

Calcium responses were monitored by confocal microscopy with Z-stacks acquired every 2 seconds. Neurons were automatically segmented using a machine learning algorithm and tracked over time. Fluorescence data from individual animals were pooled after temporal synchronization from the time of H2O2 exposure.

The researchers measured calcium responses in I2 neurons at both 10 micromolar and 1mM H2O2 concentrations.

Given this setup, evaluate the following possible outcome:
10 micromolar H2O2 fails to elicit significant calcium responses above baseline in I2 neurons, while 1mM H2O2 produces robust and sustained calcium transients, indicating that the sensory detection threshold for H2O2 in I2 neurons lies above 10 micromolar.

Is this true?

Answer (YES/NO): YES